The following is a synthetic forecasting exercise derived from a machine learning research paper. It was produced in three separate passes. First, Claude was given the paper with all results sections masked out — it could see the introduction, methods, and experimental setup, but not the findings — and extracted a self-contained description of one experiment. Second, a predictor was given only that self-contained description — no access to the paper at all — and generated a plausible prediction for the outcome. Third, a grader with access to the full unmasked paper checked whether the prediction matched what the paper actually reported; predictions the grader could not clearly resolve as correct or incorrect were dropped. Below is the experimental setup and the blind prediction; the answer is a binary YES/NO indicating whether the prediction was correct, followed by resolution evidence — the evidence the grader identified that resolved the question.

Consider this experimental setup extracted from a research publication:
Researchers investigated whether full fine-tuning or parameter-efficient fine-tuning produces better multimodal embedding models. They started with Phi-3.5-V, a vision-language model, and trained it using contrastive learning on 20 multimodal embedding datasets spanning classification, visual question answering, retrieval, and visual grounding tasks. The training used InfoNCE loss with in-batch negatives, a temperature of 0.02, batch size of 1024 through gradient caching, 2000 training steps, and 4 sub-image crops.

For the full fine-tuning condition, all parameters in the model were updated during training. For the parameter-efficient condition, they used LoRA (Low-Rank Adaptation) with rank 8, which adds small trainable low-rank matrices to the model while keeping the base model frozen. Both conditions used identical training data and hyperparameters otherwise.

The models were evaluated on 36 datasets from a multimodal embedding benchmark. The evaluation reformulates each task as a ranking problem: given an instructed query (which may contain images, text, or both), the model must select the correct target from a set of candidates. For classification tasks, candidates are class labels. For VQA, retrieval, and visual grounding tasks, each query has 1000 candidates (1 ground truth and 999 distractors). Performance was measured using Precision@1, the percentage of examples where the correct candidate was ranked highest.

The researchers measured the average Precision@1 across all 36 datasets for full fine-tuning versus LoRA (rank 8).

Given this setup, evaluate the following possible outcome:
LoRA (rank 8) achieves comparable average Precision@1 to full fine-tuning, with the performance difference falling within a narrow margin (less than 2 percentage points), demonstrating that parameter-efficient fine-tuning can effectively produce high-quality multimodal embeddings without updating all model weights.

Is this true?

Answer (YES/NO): NO